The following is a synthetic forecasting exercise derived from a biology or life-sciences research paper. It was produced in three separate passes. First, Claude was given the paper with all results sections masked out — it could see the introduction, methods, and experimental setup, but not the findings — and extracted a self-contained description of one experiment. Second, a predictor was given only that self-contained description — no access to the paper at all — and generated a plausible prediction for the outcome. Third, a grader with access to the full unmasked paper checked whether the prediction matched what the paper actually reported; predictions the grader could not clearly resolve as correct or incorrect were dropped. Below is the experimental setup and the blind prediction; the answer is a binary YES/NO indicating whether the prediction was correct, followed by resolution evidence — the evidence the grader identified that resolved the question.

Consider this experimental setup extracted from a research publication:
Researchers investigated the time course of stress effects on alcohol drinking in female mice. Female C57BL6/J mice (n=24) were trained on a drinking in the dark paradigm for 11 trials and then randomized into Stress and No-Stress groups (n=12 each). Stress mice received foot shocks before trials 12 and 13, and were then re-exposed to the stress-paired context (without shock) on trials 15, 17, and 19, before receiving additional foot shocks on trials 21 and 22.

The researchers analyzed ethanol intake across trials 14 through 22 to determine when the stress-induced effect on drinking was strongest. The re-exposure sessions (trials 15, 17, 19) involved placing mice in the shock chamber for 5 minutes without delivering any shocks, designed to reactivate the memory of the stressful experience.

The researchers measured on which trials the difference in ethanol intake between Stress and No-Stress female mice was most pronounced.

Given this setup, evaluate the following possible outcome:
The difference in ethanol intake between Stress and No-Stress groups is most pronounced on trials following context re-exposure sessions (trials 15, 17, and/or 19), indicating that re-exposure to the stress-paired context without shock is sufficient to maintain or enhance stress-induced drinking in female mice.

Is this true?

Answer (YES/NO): NO